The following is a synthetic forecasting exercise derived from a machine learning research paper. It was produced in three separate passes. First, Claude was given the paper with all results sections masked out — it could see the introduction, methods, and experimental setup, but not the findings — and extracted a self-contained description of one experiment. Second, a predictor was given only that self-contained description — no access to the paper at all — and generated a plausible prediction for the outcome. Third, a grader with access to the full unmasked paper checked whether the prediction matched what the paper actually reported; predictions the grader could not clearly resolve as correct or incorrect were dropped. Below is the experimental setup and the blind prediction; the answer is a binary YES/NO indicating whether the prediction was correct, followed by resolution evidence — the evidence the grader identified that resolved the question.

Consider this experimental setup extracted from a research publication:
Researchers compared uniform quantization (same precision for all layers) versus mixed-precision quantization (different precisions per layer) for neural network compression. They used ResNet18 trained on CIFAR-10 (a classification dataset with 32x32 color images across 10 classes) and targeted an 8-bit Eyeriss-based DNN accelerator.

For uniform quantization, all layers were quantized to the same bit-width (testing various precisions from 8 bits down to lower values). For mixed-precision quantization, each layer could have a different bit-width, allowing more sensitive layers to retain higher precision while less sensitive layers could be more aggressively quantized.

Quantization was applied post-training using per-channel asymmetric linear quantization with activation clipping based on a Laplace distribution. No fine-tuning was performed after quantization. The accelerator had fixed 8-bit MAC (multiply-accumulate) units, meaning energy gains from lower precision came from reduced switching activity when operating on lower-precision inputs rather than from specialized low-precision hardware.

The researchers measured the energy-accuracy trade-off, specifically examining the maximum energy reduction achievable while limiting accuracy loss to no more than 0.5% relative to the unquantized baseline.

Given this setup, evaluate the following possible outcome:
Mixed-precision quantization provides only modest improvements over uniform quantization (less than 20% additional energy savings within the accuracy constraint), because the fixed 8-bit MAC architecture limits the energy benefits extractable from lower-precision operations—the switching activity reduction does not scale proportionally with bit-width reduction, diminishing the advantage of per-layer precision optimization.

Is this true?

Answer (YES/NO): NO